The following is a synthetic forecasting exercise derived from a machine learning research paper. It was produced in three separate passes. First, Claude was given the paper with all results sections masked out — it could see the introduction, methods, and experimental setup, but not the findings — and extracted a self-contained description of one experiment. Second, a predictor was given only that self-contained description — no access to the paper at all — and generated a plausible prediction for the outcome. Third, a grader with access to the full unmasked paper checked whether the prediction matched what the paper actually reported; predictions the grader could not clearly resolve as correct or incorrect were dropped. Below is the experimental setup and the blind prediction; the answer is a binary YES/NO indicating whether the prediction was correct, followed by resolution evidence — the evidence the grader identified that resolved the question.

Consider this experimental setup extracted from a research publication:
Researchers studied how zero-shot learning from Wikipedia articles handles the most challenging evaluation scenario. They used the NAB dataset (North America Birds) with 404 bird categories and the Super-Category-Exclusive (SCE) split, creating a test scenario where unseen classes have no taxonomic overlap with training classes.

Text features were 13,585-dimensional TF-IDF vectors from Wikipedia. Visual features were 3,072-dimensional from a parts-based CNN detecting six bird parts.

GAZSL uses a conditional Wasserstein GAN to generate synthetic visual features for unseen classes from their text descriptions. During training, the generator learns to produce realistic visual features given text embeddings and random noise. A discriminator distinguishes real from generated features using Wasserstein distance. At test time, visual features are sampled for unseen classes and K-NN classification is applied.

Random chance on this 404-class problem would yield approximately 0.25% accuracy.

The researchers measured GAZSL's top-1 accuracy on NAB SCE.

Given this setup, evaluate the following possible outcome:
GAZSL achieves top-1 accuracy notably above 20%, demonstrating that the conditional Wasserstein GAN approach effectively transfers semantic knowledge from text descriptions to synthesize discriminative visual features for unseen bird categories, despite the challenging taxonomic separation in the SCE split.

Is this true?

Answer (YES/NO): NO